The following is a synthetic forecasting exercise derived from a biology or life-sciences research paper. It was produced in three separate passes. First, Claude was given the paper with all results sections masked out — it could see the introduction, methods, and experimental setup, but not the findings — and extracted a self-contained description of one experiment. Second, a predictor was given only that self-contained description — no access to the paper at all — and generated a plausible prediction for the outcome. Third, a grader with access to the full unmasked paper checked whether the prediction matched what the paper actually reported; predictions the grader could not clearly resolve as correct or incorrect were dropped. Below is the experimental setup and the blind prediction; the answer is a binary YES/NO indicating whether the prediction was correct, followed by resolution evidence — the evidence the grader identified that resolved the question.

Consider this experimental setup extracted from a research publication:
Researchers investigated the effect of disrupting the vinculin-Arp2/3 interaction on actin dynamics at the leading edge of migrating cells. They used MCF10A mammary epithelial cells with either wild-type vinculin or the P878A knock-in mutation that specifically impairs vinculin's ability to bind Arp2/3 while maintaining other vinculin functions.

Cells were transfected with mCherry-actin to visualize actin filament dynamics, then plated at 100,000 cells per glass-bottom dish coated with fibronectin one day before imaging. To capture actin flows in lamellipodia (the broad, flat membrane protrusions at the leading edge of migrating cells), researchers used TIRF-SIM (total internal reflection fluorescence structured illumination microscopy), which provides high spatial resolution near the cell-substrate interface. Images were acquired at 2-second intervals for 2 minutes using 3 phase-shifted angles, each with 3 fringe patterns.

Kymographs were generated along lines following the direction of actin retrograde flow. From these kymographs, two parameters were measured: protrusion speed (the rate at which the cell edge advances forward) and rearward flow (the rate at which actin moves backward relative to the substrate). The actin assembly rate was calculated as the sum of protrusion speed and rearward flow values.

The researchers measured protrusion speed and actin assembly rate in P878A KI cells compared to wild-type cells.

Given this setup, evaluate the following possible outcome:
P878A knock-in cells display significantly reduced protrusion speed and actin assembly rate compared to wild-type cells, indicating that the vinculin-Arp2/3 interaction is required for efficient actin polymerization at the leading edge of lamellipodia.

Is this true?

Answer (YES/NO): NO